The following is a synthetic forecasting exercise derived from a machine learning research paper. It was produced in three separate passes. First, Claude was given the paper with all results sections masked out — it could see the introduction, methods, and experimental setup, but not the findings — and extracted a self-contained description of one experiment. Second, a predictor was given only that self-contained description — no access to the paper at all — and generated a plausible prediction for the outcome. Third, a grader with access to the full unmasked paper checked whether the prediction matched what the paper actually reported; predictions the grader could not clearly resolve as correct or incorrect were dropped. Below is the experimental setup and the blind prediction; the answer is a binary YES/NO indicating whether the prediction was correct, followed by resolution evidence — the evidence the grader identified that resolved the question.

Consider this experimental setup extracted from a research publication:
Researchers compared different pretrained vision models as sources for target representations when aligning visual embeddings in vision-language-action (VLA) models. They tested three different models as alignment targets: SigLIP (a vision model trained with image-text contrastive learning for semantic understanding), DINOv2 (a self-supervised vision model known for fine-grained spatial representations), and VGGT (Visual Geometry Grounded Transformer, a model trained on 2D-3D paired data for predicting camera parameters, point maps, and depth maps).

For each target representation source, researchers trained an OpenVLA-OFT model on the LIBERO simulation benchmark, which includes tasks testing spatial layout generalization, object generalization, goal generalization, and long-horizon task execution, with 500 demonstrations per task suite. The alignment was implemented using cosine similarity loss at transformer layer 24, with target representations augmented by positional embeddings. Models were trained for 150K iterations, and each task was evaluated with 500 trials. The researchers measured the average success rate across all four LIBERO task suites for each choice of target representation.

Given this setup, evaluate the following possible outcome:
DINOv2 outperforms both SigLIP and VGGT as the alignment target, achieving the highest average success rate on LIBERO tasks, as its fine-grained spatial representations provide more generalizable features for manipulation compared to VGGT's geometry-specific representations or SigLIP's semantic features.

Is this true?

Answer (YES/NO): NO